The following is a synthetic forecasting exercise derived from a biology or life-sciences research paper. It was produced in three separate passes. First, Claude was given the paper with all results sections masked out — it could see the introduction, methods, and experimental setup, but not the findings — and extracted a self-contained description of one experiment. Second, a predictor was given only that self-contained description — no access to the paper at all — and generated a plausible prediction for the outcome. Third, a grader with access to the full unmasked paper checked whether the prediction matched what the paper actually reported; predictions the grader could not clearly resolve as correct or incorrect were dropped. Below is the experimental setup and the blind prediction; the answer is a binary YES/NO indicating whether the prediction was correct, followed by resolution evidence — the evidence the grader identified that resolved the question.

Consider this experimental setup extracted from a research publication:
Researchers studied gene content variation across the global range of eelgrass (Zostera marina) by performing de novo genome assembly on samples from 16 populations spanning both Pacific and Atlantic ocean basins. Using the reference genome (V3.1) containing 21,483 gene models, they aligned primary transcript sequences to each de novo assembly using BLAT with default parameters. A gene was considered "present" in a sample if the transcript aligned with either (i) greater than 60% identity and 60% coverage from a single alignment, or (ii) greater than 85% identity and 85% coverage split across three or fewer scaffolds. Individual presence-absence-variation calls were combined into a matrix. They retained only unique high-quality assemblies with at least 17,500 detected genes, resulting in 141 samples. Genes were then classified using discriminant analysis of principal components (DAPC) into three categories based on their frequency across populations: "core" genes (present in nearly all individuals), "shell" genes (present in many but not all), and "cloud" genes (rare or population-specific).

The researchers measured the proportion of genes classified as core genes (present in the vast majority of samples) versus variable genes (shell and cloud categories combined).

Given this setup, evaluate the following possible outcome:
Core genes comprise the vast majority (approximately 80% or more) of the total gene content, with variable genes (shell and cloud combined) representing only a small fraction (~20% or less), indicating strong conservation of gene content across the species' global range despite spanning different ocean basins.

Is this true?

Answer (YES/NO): YES